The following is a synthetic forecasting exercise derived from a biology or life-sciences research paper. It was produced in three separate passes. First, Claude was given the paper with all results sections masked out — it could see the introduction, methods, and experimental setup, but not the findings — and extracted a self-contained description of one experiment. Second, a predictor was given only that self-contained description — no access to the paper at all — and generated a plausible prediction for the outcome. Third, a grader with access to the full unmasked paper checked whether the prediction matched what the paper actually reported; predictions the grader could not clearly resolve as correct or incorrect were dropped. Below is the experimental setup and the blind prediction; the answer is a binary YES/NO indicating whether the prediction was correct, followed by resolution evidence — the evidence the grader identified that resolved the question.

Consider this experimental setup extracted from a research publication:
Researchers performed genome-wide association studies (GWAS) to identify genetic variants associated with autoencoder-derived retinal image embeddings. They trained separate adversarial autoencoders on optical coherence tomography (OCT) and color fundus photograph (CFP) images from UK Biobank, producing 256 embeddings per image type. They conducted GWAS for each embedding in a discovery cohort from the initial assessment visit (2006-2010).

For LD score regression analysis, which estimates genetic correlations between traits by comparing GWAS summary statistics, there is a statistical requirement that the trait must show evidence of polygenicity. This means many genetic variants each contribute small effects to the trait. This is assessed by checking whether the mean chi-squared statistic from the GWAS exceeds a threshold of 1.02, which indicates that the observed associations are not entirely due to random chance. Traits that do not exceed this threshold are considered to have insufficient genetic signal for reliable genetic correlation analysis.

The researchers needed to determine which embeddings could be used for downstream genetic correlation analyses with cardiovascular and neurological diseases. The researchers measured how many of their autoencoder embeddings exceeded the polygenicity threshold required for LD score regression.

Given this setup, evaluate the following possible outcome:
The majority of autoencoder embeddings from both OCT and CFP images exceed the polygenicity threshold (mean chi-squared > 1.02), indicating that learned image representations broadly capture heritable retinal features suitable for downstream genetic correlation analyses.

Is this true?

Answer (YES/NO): NO